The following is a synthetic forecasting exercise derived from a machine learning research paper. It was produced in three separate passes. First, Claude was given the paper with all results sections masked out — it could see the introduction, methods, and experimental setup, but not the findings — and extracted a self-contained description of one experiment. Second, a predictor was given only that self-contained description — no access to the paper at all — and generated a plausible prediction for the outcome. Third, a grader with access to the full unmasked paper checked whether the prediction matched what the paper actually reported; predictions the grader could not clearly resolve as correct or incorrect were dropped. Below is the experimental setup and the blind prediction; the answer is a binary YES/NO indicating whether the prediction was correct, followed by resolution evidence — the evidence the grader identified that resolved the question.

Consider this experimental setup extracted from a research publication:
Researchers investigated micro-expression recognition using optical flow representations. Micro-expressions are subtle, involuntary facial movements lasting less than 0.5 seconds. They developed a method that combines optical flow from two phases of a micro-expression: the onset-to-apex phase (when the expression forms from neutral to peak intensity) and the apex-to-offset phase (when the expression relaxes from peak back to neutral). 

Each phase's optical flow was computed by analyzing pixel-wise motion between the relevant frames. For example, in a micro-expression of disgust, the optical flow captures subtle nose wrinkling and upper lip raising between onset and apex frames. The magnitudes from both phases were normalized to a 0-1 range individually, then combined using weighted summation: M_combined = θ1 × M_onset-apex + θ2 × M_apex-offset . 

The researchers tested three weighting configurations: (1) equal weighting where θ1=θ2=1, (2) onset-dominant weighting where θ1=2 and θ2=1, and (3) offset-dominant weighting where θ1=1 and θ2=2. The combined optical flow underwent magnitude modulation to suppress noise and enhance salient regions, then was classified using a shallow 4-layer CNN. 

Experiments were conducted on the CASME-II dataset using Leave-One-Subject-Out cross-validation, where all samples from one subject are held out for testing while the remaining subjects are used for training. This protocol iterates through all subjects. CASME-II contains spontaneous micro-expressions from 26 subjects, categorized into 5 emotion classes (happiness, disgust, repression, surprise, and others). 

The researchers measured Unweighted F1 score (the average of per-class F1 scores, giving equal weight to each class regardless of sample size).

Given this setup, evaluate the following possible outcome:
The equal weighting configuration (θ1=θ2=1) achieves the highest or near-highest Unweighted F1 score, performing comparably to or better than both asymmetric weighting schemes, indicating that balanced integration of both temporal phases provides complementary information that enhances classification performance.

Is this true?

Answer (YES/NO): YES